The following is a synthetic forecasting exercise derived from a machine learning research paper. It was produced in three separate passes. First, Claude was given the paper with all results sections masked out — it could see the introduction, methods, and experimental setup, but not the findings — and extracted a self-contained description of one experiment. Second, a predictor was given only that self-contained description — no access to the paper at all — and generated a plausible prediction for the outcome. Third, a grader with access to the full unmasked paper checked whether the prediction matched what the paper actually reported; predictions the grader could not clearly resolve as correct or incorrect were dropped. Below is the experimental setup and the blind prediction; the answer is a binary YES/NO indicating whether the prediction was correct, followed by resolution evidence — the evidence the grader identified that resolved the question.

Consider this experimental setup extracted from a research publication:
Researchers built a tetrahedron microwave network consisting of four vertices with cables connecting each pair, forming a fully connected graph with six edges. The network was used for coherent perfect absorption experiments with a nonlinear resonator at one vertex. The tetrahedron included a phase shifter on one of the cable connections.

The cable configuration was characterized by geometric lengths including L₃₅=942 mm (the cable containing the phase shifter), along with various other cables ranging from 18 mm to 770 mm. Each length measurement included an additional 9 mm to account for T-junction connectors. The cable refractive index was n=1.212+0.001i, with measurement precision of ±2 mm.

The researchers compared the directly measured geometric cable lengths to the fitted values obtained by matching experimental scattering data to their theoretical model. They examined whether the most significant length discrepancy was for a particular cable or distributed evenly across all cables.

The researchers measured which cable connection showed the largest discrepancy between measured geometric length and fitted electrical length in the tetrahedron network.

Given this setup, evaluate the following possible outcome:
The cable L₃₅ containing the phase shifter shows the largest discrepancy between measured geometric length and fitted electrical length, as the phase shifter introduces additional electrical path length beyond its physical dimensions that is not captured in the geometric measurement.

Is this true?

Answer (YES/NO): YES